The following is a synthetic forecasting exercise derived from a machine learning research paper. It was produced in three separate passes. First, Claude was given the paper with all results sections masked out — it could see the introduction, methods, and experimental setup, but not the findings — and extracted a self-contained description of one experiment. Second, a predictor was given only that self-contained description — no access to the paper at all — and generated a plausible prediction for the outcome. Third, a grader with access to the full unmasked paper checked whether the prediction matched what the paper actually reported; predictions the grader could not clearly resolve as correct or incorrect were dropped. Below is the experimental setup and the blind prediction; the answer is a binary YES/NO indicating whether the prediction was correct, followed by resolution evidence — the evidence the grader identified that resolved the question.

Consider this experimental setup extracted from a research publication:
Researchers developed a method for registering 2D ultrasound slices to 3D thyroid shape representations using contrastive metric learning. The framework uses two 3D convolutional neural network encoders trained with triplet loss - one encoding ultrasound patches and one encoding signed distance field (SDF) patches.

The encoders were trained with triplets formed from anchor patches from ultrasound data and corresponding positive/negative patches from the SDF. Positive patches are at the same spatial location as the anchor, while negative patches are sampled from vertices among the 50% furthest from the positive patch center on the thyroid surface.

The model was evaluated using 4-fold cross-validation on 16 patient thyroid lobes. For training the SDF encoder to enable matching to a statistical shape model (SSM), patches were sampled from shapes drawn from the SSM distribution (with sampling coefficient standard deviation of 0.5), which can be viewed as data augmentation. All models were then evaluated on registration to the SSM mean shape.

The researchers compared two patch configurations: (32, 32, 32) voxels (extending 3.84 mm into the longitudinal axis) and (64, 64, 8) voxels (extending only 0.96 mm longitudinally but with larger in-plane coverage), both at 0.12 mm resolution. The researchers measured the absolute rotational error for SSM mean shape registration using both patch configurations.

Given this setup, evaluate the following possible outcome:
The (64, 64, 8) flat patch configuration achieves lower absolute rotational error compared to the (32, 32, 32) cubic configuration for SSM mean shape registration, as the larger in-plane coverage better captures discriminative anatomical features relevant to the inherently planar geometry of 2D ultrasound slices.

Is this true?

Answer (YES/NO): NO